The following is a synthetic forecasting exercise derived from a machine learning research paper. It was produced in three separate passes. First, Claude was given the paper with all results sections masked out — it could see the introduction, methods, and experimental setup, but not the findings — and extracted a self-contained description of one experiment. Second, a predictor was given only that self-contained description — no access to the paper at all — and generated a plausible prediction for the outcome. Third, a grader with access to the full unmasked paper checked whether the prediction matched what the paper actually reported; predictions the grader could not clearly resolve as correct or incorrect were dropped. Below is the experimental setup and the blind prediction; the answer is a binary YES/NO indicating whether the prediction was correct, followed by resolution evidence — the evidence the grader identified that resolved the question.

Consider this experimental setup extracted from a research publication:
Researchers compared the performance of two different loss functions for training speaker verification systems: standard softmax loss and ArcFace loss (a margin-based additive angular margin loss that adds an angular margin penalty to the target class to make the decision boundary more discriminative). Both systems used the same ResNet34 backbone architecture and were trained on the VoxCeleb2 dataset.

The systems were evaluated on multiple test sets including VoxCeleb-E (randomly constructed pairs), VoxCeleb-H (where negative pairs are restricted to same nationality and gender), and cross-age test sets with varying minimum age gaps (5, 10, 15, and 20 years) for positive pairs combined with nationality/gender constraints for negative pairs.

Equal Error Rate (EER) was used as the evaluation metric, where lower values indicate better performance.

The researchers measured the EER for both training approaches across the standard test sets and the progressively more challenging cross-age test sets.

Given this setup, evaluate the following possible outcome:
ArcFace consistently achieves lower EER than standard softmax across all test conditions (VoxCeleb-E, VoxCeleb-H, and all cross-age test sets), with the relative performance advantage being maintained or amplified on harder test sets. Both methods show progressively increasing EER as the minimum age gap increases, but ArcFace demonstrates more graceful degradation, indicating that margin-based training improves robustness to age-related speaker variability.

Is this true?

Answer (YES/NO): NO